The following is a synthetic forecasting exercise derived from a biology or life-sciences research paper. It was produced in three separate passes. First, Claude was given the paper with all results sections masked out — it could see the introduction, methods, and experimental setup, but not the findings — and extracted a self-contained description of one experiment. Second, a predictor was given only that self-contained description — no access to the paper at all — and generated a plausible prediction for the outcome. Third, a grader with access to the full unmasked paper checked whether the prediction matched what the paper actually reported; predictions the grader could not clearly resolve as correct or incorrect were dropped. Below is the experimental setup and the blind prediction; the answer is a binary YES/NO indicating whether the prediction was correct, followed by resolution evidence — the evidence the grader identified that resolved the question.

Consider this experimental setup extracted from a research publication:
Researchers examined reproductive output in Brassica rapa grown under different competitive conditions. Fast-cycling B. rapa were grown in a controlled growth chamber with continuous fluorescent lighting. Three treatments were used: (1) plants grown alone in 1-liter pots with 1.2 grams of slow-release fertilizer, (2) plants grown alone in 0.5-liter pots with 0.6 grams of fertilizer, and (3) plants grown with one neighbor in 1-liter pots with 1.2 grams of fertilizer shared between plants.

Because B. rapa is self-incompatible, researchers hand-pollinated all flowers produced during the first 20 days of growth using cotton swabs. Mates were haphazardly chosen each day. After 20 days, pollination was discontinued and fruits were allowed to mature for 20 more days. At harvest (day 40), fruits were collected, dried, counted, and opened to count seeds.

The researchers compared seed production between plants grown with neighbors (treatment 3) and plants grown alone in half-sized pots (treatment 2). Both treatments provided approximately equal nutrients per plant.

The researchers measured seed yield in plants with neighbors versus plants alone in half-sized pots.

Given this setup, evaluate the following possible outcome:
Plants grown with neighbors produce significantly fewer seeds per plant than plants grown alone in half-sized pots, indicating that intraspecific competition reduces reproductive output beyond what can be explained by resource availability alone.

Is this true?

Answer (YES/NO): NO